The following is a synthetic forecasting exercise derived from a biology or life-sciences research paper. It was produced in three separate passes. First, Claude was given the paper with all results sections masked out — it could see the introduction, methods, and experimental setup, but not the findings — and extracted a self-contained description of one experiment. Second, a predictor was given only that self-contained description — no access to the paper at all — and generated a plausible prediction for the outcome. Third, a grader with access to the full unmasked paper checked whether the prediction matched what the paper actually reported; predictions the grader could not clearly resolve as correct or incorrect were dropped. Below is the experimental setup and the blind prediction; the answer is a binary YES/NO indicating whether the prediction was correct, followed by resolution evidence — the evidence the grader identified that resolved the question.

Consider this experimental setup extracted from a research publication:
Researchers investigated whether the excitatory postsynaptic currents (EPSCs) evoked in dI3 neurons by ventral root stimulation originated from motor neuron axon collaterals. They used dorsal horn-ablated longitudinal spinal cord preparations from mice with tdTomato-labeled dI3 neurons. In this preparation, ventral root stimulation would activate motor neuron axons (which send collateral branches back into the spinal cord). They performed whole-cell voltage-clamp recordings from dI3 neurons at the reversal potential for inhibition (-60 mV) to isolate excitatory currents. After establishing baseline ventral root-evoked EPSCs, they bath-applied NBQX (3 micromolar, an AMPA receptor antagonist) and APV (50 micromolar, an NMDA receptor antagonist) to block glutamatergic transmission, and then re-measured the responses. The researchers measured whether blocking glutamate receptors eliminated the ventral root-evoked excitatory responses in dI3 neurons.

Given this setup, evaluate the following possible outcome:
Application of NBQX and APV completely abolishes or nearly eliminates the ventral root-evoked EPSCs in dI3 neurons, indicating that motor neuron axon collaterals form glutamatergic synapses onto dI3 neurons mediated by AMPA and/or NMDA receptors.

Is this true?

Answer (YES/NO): YES